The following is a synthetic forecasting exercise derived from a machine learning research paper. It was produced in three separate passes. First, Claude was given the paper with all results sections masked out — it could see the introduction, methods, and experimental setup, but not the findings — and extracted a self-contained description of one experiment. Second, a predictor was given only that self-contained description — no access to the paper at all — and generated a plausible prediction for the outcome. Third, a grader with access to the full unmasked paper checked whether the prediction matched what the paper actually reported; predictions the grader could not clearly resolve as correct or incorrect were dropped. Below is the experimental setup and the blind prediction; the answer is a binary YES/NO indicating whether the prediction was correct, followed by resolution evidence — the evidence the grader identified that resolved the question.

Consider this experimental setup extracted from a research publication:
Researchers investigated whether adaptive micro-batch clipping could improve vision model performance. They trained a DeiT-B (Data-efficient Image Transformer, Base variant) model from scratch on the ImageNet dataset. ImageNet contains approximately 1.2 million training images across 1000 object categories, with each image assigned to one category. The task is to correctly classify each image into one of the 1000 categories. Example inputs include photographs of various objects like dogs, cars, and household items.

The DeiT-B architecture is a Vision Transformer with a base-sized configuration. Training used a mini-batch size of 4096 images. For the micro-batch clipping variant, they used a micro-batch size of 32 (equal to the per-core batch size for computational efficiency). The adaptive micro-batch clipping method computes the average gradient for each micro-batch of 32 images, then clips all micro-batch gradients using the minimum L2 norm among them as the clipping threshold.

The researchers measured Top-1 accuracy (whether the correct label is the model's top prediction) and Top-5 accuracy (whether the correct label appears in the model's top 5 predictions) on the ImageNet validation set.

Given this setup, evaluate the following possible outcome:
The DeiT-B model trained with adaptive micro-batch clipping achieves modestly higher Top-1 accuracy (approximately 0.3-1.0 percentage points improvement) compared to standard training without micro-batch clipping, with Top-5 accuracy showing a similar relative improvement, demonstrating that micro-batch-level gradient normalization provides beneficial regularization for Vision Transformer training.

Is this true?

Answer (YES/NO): NO